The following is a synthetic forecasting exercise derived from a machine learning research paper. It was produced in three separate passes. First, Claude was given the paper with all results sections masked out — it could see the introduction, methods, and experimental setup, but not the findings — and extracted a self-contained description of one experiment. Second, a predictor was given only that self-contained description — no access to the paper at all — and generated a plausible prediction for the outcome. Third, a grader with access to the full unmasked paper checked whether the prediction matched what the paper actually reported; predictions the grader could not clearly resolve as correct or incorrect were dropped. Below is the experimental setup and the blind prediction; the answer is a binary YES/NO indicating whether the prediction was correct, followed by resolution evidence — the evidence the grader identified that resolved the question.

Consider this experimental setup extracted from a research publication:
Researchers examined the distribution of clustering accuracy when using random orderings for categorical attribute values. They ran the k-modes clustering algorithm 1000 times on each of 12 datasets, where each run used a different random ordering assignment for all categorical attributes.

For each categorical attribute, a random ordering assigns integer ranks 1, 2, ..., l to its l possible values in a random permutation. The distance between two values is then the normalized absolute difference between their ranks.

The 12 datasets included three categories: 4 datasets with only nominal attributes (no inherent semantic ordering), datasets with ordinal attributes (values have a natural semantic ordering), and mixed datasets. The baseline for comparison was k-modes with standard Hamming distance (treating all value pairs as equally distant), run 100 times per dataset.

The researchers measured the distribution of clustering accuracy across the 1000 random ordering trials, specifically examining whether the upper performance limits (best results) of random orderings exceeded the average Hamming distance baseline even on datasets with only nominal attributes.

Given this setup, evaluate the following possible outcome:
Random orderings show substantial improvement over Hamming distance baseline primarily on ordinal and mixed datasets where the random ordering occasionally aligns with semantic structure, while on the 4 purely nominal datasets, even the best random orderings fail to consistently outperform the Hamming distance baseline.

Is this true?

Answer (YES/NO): NO